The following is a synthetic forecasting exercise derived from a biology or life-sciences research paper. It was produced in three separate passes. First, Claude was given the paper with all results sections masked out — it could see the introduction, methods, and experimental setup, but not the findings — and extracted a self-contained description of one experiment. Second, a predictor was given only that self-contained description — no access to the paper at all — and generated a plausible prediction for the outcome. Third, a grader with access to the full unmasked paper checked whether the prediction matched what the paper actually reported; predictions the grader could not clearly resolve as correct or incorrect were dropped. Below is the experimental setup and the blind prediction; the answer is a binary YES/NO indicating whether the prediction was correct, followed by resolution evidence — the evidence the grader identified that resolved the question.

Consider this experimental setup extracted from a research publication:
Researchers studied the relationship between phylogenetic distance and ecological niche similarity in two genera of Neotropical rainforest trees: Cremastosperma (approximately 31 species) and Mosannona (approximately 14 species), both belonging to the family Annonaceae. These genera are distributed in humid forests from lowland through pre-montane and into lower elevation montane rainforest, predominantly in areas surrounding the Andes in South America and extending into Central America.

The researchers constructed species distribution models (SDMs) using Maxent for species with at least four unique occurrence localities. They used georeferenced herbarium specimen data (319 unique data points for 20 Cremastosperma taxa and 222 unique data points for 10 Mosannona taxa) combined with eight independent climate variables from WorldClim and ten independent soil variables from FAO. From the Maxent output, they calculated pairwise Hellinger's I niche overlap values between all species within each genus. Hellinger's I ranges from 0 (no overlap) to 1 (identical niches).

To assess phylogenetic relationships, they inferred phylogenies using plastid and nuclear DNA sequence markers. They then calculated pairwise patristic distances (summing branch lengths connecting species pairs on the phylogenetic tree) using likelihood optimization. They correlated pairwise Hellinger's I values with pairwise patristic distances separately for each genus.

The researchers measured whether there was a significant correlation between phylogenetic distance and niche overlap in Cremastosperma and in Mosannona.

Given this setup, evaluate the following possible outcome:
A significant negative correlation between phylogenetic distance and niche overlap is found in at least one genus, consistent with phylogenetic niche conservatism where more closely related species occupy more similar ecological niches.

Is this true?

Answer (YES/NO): YES